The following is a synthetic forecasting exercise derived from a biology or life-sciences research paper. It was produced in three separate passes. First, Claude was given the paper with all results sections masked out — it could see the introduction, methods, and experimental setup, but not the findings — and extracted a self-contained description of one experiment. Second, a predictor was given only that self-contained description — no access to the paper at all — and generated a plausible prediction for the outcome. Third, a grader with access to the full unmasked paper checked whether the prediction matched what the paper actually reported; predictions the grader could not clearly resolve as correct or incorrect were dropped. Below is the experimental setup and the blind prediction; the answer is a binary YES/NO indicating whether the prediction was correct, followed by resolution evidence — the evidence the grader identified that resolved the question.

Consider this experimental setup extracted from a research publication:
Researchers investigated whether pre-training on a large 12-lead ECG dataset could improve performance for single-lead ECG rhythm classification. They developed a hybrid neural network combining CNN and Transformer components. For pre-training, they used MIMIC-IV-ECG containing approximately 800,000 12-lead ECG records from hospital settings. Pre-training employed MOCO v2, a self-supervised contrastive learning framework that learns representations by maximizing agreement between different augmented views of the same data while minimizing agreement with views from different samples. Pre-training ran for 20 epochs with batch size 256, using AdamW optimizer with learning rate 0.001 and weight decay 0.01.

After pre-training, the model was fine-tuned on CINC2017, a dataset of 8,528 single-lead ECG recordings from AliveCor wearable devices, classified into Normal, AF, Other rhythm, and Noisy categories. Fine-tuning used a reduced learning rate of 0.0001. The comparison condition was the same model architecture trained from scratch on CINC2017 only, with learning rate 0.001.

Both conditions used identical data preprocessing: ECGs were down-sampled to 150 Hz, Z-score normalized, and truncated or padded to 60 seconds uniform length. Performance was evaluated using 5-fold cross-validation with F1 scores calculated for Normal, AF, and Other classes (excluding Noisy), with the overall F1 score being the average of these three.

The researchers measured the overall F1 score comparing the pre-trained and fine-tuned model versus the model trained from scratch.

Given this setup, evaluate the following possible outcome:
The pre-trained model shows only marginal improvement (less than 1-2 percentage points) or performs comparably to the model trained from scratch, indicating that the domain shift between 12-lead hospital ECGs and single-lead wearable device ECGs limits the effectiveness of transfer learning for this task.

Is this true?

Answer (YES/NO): YES